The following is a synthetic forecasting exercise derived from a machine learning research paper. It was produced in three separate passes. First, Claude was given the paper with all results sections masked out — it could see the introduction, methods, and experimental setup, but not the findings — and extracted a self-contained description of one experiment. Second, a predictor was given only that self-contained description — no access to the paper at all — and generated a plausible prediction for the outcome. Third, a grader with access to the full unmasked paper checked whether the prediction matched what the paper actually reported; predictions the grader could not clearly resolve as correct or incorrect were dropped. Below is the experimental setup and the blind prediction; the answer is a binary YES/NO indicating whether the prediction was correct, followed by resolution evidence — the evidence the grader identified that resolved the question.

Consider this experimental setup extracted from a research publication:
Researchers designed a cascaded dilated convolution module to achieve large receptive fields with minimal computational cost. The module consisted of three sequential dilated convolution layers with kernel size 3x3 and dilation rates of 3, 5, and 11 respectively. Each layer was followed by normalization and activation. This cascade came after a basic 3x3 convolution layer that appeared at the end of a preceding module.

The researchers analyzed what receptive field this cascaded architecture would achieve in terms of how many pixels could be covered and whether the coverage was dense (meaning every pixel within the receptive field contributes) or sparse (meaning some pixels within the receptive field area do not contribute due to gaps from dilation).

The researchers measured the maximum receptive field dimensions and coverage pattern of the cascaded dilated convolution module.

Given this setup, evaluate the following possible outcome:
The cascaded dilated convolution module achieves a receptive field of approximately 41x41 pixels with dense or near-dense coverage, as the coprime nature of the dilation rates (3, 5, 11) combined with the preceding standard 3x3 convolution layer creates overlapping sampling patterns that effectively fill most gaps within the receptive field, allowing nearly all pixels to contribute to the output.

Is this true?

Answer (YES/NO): YES